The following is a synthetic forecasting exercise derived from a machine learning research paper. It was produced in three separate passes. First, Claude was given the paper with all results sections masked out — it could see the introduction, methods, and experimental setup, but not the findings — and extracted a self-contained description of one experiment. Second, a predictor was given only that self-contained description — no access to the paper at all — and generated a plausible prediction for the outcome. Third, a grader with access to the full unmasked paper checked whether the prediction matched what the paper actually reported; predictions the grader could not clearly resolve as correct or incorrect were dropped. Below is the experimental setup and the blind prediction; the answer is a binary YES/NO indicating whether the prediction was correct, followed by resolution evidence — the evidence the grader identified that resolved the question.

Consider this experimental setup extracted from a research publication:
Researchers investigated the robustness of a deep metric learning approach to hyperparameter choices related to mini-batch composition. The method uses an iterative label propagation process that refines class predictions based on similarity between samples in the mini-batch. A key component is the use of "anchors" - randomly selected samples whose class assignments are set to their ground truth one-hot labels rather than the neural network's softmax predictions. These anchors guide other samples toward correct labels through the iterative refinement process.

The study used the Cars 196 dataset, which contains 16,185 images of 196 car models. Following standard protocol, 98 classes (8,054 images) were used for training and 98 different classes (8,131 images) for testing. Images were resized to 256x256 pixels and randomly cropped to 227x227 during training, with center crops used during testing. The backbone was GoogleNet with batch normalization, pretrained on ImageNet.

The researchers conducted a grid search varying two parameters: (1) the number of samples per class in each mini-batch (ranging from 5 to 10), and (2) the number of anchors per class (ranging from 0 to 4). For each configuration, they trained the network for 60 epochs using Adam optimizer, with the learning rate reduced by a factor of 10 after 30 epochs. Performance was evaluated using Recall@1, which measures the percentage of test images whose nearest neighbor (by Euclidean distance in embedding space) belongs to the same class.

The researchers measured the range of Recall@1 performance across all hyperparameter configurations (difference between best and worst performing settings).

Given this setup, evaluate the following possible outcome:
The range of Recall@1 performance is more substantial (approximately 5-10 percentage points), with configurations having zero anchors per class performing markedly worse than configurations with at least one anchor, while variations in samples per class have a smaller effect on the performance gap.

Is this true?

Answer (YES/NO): NO